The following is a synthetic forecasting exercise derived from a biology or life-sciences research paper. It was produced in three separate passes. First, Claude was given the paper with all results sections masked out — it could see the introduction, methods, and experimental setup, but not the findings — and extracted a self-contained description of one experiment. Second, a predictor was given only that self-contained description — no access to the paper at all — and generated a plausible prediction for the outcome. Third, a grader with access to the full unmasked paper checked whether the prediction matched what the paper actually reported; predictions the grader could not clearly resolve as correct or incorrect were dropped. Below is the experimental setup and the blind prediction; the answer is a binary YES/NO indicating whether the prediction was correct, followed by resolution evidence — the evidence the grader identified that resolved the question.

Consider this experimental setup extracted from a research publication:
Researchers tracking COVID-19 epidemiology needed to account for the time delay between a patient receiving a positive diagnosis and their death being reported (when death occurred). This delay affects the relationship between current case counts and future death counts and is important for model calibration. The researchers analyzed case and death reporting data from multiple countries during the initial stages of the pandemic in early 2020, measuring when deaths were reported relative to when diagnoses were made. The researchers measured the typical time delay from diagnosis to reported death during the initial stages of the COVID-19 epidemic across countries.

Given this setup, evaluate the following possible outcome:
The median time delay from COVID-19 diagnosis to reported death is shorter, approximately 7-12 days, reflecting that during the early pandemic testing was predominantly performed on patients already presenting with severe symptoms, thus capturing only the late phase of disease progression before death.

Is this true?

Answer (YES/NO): NO